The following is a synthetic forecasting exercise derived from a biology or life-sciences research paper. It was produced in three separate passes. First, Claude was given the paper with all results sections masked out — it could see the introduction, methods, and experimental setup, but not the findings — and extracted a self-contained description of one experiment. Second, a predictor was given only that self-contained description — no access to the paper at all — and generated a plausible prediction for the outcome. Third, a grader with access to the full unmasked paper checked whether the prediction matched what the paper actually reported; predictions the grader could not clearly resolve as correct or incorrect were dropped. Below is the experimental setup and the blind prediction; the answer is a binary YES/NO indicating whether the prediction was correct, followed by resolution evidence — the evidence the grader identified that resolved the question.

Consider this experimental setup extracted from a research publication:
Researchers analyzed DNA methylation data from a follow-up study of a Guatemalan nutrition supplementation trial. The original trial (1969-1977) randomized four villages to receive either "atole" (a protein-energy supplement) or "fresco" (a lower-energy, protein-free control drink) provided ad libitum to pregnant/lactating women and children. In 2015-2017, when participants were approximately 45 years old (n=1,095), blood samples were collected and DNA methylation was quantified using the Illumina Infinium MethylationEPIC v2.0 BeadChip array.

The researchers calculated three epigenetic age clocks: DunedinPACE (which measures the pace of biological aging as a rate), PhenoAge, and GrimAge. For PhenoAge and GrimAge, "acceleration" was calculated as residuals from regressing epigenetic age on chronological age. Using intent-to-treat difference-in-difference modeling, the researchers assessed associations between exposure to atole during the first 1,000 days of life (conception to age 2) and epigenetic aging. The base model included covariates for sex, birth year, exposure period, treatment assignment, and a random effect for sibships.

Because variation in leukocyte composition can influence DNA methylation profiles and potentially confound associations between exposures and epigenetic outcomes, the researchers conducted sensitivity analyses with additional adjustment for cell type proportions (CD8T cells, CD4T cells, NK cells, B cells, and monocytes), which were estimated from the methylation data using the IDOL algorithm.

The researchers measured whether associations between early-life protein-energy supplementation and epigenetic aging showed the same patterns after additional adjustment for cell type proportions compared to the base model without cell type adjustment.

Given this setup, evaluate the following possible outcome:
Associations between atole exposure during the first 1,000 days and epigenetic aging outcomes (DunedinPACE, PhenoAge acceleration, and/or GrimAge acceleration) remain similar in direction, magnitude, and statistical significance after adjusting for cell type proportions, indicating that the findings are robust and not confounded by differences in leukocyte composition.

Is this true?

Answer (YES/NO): NO